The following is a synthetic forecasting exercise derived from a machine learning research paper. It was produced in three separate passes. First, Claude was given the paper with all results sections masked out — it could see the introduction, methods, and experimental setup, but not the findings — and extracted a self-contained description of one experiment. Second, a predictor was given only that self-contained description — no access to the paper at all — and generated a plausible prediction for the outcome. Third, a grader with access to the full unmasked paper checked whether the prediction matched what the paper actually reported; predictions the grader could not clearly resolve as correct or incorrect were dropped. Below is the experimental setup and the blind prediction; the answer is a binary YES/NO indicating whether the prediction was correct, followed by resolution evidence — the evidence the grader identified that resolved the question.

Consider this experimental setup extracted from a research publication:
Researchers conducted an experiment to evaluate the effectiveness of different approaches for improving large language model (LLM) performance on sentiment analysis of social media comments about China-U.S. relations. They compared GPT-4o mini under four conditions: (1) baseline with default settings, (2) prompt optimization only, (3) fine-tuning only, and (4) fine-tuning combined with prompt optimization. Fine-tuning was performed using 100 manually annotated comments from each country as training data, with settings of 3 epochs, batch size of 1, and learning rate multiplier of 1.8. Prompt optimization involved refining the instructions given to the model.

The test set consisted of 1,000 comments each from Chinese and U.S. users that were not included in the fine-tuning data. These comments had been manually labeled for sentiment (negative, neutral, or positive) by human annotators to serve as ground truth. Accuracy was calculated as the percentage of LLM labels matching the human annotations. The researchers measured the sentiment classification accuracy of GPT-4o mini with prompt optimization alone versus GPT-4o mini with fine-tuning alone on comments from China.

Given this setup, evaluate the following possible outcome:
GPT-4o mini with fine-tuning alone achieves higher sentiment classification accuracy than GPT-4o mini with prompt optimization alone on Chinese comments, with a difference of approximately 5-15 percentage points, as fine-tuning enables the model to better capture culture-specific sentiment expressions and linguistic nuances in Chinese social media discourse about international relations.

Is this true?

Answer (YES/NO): NO